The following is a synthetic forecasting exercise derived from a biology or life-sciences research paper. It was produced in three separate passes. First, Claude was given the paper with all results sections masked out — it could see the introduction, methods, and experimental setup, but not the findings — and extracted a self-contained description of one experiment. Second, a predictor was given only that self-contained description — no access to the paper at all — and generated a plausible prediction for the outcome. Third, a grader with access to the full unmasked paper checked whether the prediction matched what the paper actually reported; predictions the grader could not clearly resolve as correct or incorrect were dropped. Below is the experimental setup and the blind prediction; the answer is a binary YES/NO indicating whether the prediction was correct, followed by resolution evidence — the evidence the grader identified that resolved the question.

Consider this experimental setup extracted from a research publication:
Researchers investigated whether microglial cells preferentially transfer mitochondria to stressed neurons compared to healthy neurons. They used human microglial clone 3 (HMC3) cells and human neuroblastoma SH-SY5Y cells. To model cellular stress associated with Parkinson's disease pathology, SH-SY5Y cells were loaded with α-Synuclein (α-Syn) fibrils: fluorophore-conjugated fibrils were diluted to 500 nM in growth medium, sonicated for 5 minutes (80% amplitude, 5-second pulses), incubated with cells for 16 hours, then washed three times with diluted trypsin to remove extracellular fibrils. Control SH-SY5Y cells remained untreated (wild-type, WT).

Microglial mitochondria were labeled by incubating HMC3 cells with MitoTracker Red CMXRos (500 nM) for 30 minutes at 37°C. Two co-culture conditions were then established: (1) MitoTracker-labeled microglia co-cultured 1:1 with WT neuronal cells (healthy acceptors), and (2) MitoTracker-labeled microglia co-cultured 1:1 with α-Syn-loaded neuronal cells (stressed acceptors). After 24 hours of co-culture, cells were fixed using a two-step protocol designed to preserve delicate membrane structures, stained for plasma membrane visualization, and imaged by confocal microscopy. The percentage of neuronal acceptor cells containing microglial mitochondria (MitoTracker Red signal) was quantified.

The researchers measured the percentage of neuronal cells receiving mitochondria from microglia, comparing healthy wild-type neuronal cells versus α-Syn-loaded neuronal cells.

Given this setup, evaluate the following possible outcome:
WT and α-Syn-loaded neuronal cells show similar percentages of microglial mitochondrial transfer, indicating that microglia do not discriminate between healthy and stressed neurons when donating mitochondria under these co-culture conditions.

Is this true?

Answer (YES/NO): NO